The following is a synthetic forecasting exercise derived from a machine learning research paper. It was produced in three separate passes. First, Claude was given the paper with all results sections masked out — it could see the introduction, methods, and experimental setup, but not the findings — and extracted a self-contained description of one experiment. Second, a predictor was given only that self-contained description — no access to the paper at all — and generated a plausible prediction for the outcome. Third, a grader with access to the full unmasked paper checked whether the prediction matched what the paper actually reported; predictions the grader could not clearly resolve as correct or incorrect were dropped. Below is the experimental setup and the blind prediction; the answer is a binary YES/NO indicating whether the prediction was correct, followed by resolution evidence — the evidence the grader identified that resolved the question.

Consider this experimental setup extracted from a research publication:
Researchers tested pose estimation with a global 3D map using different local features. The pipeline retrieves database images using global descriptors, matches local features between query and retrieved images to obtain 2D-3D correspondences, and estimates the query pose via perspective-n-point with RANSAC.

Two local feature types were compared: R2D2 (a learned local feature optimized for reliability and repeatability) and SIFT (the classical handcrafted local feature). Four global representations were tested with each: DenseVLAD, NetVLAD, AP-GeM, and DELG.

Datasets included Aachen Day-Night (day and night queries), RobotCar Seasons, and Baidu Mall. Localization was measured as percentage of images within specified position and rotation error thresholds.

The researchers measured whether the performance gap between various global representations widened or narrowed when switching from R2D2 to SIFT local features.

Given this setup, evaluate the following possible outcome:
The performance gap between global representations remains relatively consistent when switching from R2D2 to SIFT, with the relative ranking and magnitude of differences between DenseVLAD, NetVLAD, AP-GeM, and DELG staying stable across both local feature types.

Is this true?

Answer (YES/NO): NO